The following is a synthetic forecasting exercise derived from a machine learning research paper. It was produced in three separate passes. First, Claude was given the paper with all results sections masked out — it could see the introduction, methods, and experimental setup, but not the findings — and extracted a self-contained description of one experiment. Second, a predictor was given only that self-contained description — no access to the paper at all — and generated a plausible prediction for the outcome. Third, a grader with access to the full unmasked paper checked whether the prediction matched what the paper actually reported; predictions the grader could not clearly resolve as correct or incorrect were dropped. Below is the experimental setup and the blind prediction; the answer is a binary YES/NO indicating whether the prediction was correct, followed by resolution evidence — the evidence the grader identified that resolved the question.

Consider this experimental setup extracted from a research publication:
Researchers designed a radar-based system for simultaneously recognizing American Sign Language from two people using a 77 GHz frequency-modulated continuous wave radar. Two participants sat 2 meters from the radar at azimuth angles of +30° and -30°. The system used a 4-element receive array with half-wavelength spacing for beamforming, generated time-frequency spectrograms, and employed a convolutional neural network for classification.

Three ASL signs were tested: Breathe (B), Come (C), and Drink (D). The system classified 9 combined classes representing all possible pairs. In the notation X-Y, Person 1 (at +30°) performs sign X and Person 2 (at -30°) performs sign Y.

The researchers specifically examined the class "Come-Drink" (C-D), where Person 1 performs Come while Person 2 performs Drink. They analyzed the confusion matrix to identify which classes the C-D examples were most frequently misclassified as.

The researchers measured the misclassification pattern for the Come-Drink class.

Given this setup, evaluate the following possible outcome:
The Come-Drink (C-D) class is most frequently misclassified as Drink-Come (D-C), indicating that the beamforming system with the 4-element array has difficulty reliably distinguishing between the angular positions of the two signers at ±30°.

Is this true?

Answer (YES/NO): NO